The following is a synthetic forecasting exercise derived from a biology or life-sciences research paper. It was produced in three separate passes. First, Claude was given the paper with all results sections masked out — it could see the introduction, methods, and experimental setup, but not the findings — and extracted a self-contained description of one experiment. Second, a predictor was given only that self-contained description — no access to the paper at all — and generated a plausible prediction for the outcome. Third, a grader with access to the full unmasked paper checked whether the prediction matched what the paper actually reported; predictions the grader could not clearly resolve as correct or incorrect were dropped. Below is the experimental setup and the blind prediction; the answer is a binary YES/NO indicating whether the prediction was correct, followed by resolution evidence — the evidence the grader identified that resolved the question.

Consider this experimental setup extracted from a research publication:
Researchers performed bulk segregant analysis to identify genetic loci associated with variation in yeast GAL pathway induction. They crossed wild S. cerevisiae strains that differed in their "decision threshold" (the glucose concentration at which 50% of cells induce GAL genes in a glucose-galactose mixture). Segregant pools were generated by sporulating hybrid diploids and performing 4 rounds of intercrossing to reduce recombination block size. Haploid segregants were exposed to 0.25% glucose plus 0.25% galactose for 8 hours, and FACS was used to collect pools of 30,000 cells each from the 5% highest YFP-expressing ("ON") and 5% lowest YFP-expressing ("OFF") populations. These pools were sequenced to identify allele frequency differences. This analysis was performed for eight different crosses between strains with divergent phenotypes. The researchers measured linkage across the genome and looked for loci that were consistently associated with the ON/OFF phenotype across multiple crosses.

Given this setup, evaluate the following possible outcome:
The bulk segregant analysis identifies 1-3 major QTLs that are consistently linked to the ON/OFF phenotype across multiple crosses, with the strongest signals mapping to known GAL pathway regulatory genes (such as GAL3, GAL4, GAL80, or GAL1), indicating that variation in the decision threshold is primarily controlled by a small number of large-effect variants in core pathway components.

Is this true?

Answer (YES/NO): YES